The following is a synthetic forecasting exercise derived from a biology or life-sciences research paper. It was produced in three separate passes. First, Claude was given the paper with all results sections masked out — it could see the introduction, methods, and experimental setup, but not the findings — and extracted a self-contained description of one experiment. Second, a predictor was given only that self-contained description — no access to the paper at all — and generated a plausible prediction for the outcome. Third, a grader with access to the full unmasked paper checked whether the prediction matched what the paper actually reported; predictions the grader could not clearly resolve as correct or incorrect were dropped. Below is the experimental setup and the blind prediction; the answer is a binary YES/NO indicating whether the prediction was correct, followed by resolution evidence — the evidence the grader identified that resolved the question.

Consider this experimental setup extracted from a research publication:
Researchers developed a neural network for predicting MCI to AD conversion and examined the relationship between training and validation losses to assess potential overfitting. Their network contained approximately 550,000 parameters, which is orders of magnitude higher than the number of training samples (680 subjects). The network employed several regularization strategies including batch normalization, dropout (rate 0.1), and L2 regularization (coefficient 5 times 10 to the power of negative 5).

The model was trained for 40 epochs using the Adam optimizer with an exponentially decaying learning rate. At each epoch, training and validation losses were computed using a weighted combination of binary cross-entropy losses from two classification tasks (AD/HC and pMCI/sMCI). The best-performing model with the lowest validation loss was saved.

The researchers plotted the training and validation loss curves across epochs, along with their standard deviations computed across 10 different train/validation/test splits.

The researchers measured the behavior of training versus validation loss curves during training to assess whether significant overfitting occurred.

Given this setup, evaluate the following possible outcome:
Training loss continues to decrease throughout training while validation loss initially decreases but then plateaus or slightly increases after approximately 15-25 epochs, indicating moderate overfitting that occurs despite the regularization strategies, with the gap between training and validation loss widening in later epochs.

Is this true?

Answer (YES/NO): NO